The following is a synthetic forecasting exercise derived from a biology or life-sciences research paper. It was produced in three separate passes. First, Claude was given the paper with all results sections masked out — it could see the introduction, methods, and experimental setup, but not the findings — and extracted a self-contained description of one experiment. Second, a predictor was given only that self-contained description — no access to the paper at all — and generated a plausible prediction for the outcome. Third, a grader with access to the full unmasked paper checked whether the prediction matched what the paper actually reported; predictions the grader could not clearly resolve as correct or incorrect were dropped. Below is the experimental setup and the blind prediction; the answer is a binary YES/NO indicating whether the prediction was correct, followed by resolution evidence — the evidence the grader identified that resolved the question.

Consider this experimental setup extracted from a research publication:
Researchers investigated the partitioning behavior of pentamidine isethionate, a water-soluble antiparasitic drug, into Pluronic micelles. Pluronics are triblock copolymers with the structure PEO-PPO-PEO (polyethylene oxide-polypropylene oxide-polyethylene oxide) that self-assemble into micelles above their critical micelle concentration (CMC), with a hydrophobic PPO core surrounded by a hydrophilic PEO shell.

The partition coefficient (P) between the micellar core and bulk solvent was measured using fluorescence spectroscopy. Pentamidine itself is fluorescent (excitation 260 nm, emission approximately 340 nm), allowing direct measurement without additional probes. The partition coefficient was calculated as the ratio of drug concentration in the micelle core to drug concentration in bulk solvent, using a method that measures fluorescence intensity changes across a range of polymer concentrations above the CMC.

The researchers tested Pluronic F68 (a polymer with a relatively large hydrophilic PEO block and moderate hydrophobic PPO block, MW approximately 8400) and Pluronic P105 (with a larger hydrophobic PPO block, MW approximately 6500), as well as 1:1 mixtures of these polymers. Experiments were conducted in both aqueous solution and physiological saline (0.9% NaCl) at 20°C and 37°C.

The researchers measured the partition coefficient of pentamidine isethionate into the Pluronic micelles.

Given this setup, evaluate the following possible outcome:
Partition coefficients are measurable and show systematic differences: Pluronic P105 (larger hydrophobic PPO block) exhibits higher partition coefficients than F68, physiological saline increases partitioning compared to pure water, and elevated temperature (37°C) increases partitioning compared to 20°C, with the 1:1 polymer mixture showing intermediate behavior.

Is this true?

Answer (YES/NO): NO